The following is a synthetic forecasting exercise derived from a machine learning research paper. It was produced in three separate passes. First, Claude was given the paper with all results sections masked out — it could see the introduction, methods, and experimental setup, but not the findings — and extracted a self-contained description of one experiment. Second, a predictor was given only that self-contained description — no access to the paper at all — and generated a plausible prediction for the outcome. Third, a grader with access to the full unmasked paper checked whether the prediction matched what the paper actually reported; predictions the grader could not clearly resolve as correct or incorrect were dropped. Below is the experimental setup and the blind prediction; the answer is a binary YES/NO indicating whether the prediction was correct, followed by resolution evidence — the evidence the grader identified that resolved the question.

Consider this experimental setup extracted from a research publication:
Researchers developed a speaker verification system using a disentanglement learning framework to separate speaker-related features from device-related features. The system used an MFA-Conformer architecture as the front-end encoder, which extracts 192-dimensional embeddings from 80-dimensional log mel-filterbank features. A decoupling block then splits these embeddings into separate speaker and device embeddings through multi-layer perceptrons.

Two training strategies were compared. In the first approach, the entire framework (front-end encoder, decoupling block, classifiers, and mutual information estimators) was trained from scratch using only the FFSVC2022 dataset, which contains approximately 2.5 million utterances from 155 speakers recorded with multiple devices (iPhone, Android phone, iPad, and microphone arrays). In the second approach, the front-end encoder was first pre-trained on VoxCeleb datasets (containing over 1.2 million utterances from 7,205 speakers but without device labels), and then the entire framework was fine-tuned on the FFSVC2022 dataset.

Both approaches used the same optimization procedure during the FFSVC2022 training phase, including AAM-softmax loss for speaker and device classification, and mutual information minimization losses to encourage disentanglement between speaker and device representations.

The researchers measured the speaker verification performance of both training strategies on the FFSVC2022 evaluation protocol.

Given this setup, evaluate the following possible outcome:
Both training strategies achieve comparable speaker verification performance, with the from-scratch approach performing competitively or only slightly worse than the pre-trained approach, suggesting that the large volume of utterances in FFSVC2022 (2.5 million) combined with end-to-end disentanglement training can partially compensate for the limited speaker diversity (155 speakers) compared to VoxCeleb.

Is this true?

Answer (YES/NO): NO